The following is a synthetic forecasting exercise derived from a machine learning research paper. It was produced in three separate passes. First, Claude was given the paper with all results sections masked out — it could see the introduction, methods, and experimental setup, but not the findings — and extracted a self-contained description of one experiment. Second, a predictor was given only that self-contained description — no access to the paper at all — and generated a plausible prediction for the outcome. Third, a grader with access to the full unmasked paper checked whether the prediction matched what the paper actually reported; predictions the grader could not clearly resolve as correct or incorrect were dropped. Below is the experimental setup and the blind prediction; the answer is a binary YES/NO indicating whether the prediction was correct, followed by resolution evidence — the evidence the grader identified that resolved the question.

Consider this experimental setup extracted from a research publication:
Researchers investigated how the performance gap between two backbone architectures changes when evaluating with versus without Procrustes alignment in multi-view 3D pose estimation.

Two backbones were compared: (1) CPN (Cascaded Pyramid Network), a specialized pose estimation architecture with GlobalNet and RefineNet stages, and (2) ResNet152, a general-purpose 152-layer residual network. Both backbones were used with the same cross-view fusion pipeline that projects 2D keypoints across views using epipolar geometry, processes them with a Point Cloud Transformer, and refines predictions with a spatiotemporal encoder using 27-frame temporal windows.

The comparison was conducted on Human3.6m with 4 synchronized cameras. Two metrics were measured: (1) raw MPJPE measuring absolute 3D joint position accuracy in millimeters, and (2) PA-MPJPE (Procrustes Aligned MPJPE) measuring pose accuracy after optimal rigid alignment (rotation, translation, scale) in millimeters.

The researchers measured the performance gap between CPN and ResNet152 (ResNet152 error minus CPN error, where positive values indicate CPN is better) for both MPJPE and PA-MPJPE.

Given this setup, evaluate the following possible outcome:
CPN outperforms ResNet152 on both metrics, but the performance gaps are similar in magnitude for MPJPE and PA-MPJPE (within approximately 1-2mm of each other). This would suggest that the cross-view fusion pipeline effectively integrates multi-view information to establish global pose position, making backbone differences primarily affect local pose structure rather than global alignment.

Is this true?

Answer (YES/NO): YES